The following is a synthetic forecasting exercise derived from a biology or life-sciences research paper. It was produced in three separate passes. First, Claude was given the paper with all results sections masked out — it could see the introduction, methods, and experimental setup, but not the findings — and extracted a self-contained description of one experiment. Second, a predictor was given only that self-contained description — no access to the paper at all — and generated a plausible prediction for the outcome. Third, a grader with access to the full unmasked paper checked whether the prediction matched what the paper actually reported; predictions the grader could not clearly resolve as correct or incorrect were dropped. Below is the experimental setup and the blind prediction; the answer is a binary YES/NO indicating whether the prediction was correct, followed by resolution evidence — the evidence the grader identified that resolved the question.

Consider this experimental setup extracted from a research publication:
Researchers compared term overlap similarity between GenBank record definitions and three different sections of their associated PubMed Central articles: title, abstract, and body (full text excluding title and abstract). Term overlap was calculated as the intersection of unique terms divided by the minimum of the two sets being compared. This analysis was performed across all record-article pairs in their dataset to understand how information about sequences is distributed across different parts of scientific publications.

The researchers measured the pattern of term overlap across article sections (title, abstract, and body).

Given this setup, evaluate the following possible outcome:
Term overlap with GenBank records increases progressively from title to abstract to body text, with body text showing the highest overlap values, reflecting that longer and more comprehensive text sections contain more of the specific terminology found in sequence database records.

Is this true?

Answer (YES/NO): YES